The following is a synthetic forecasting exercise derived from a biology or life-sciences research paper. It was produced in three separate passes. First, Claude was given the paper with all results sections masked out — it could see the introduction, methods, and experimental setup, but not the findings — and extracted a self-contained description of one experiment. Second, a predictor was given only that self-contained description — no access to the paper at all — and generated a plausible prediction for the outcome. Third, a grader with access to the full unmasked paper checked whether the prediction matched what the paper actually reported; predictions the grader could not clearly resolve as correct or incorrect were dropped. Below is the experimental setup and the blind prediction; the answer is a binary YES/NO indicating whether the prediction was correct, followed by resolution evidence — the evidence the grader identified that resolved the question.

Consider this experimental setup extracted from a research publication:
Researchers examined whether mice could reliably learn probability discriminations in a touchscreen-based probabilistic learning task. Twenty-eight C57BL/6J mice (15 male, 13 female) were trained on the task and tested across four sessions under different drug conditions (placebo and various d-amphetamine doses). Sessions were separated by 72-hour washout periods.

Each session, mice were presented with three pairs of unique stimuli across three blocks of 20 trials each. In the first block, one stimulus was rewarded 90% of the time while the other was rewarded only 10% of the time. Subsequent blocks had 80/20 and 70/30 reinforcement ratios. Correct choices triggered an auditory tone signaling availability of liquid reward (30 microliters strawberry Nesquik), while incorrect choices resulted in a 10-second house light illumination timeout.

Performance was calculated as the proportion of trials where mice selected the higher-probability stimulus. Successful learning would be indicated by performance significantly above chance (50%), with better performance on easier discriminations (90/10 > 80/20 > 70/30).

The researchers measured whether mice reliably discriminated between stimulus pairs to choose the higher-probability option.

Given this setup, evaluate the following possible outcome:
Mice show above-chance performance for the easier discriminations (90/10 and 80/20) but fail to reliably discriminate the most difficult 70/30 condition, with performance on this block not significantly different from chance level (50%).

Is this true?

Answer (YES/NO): NO